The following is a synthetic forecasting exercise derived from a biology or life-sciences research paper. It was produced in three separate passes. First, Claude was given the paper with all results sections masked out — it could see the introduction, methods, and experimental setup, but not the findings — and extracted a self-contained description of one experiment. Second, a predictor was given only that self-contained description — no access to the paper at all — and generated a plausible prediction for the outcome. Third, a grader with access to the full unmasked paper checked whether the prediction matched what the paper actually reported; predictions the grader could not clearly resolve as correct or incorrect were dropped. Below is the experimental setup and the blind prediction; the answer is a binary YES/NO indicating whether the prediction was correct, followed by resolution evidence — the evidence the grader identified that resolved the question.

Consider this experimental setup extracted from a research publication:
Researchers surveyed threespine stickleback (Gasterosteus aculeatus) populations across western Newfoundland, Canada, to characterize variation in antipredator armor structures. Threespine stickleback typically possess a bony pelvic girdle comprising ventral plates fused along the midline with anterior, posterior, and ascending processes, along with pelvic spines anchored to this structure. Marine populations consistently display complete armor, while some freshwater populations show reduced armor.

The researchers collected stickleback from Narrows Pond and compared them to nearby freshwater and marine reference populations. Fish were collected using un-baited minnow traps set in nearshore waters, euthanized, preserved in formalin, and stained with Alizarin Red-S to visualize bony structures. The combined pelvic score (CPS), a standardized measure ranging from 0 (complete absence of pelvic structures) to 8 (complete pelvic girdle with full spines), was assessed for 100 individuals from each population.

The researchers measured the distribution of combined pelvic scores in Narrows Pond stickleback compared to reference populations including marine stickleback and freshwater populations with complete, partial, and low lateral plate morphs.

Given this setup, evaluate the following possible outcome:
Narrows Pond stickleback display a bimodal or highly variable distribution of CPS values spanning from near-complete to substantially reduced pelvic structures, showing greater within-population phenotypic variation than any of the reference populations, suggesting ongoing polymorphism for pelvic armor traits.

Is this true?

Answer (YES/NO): NO